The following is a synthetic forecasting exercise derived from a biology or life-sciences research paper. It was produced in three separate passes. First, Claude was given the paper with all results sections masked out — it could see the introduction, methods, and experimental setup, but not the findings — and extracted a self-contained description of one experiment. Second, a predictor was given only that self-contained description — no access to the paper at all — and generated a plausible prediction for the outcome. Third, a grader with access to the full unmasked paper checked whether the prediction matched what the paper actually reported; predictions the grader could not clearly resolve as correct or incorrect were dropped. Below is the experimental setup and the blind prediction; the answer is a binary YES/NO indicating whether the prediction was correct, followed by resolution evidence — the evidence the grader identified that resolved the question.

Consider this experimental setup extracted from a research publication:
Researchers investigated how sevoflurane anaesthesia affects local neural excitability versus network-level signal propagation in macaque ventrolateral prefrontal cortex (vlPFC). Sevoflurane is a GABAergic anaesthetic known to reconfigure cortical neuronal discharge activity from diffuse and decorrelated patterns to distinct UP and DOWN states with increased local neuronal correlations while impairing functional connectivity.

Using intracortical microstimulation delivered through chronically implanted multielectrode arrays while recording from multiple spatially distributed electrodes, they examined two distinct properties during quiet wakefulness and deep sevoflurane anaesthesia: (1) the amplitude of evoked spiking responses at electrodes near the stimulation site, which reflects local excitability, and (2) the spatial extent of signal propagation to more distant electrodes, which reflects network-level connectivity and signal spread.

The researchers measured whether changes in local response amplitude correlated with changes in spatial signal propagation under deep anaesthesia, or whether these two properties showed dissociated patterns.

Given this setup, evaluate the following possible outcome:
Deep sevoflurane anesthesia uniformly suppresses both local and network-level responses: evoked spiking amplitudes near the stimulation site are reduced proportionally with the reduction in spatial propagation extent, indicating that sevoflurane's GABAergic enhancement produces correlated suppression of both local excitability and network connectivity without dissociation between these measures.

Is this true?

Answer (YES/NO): NO